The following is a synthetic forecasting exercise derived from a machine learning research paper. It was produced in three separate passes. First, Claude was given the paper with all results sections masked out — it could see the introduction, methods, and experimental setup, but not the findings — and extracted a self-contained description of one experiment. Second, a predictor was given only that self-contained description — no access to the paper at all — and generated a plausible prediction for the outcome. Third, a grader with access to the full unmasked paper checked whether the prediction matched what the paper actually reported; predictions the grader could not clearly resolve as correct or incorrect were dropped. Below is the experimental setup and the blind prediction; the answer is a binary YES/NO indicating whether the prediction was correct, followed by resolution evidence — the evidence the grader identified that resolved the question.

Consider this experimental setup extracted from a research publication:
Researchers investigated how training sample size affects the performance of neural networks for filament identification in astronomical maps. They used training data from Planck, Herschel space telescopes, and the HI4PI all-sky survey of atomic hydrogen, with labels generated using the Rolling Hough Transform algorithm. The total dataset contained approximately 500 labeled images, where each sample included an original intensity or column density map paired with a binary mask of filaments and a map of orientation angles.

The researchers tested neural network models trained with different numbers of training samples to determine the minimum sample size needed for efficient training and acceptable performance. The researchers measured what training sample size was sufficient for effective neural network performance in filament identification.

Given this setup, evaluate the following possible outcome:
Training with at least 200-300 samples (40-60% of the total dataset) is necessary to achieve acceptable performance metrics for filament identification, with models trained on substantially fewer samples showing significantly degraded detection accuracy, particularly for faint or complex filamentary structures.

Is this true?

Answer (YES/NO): NO